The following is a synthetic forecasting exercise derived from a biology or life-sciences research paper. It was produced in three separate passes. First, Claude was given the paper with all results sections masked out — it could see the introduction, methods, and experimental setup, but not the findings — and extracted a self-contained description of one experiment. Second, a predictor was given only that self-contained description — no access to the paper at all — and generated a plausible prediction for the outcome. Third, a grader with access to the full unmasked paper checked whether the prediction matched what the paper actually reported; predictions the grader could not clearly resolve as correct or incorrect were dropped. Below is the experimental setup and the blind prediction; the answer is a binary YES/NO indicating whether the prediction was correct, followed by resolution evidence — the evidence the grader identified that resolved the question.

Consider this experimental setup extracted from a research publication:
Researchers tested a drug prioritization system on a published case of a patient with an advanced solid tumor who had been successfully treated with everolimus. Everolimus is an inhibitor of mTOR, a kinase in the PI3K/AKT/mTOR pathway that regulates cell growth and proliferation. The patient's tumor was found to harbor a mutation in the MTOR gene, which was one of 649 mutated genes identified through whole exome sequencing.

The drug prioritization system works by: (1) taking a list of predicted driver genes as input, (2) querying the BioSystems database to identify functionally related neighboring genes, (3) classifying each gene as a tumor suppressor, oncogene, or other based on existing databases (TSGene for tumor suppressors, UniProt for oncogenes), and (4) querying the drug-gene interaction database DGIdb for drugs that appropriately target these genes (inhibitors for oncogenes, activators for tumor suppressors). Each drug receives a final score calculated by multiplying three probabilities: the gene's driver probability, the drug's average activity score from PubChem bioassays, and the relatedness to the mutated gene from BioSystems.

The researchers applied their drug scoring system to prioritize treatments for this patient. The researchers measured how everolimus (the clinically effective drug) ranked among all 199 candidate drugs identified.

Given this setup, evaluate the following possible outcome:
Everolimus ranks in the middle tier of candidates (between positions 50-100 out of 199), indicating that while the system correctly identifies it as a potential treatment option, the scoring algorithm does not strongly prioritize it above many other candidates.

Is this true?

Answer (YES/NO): NO